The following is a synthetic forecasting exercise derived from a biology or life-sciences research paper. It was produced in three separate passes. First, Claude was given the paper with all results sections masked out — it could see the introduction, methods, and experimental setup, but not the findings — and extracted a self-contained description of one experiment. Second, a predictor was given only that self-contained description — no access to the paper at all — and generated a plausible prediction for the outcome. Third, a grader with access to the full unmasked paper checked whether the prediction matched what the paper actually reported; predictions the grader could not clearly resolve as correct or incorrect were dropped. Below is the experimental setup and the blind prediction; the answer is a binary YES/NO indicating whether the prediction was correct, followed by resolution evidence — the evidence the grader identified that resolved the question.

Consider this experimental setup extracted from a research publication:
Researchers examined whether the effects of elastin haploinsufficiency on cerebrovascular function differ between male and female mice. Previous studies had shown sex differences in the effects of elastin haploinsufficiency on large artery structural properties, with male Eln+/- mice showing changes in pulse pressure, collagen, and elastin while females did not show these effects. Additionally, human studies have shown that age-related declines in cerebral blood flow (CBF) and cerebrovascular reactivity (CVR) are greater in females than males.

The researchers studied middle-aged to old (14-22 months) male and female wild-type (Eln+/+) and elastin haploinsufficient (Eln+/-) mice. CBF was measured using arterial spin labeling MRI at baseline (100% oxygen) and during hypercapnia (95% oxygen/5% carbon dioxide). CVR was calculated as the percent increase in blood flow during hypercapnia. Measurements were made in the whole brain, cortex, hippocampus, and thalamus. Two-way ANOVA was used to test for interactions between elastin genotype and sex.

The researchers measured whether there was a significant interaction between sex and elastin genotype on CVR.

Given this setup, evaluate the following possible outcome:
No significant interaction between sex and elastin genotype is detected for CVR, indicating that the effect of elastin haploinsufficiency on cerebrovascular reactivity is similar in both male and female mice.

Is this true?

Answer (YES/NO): YES